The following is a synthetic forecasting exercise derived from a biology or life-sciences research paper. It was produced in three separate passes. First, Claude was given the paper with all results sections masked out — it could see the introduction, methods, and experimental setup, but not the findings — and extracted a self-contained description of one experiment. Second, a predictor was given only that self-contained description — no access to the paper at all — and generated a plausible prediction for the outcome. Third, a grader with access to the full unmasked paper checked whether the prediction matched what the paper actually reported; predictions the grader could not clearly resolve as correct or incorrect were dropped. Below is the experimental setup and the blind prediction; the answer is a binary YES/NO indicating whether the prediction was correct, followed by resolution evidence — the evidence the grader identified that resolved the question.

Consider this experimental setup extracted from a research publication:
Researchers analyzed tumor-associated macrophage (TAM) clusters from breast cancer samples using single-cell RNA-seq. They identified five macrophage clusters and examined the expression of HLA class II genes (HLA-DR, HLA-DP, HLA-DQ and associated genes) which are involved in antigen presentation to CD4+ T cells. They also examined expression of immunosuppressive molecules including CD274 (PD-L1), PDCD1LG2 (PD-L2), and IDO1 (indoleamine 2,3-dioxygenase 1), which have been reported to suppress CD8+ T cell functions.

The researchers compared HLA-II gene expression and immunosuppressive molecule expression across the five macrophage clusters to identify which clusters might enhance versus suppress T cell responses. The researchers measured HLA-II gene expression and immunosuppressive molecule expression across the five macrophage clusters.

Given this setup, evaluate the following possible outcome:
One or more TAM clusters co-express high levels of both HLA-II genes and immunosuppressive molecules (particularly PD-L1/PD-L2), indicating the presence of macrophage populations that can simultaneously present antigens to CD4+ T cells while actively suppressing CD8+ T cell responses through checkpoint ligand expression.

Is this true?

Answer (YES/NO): YES